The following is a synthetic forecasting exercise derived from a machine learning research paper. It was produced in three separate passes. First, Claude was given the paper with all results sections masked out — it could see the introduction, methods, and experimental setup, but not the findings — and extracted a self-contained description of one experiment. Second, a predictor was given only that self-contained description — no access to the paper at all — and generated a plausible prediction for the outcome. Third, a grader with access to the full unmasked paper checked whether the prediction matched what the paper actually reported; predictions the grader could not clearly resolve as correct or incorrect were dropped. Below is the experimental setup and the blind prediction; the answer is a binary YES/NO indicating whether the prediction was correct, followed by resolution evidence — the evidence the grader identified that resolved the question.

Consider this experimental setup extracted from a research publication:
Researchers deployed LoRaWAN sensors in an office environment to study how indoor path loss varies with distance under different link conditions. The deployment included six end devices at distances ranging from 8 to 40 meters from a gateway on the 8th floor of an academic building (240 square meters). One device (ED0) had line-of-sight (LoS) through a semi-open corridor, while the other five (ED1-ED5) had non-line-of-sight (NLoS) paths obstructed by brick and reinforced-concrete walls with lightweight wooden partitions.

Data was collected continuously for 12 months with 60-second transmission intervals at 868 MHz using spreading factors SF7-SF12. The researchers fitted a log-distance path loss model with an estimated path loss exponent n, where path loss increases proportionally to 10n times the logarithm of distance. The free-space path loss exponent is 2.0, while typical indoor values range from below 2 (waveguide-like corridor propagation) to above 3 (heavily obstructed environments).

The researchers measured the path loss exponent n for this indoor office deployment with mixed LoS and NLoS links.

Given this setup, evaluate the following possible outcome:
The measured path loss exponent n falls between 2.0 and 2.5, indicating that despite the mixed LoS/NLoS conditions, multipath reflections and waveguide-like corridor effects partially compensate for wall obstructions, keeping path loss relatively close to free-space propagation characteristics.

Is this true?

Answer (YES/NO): NO